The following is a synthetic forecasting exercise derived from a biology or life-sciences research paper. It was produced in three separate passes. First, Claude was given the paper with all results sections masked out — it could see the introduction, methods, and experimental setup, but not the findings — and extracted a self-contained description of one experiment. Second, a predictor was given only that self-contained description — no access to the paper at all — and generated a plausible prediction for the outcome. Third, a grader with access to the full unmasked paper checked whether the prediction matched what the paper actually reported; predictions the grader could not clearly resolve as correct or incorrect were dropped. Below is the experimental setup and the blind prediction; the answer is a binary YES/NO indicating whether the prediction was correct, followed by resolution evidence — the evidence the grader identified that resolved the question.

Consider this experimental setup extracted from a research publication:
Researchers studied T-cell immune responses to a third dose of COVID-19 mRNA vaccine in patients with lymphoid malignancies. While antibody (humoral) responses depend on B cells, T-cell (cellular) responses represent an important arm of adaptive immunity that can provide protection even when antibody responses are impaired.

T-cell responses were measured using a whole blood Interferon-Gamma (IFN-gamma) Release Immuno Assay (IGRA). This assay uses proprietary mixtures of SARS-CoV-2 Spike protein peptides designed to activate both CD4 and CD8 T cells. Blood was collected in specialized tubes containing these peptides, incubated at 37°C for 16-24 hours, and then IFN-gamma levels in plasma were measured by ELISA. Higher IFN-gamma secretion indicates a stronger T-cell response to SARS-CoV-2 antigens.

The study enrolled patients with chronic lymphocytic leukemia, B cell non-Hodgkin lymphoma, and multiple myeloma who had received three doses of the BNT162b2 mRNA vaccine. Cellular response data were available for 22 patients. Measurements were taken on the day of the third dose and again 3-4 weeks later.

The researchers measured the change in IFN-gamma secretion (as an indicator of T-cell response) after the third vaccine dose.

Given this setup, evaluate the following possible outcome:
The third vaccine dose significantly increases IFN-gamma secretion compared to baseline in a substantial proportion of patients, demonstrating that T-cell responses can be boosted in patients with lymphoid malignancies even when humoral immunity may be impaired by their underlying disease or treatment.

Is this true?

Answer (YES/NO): YES